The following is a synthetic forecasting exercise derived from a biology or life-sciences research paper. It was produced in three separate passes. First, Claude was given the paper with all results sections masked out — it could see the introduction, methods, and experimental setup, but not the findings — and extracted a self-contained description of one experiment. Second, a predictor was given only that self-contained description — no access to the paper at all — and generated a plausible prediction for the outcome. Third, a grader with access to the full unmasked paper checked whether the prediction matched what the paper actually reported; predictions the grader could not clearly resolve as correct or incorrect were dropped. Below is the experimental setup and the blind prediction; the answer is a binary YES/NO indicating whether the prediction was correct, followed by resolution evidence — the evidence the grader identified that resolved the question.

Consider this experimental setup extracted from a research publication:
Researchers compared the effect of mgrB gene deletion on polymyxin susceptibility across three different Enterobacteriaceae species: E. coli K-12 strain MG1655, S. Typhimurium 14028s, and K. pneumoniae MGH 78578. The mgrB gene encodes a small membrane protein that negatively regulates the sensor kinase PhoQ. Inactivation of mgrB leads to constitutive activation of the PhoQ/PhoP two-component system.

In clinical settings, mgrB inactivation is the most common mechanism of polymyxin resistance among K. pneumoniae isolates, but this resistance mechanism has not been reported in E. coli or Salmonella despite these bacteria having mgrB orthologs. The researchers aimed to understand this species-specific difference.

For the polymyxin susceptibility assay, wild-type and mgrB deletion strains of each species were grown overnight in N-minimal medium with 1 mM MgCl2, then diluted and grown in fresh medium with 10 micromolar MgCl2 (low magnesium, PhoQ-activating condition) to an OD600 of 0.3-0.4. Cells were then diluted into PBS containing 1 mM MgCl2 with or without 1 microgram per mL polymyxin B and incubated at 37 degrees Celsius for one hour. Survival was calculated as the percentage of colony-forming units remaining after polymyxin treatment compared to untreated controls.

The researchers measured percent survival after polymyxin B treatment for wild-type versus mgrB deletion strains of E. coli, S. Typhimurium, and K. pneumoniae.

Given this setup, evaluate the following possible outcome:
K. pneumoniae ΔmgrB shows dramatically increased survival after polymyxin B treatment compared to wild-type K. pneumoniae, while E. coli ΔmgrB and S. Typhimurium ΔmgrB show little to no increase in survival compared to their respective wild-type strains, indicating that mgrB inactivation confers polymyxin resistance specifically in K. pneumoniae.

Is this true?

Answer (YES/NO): YES